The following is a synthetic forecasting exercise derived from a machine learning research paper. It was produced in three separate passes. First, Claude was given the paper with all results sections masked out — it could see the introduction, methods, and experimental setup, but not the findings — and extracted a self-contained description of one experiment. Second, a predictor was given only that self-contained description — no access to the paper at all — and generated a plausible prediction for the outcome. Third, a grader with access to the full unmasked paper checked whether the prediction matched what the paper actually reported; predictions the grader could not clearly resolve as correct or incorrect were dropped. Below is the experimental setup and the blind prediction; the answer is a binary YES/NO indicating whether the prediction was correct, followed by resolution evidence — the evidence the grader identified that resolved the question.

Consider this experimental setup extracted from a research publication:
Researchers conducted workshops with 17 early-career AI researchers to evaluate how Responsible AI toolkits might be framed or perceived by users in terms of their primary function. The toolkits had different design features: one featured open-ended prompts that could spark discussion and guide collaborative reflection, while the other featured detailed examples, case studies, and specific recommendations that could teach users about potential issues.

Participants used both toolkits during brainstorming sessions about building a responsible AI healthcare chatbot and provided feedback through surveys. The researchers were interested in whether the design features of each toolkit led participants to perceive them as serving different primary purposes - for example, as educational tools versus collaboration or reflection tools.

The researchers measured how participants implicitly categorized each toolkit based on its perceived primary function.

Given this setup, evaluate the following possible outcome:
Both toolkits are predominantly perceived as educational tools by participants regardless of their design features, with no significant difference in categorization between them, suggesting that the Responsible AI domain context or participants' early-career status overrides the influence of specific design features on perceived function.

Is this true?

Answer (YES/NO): NO